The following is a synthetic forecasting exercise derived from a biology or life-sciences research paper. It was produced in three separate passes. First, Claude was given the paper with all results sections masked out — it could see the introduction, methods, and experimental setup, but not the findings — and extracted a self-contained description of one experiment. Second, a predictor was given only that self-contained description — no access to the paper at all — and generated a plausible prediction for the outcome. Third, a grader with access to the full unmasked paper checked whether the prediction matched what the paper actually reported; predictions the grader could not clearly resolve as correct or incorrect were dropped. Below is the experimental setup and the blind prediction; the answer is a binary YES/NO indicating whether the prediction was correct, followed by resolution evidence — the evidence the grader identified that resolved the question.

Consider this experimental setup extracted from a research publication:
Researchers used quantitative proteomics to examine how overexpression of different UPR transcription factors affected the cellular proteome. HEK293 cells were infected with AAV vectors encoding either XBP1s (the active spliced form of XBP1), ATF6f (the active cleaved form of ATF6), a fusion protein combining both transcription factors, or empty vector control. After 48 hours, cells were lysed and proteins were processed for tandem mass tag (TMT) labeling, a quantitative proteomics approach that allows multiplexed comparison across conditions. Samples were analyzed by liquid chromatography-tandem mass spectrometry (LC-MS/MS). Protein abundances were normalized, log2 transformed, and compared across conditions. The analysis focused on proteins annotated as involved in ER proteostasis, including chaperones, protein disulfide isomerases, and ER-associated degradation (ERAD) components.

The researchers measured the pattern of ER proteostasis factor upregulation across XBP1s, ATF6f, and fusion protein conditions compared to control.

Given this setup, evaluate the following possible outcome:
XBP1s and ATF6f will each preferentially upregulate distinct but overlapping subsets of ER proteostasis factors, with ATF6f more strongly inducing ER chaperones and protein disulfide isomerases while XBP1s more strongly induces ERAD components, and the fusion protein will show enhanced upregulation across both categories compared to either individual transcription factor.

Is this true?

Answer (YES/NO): NO